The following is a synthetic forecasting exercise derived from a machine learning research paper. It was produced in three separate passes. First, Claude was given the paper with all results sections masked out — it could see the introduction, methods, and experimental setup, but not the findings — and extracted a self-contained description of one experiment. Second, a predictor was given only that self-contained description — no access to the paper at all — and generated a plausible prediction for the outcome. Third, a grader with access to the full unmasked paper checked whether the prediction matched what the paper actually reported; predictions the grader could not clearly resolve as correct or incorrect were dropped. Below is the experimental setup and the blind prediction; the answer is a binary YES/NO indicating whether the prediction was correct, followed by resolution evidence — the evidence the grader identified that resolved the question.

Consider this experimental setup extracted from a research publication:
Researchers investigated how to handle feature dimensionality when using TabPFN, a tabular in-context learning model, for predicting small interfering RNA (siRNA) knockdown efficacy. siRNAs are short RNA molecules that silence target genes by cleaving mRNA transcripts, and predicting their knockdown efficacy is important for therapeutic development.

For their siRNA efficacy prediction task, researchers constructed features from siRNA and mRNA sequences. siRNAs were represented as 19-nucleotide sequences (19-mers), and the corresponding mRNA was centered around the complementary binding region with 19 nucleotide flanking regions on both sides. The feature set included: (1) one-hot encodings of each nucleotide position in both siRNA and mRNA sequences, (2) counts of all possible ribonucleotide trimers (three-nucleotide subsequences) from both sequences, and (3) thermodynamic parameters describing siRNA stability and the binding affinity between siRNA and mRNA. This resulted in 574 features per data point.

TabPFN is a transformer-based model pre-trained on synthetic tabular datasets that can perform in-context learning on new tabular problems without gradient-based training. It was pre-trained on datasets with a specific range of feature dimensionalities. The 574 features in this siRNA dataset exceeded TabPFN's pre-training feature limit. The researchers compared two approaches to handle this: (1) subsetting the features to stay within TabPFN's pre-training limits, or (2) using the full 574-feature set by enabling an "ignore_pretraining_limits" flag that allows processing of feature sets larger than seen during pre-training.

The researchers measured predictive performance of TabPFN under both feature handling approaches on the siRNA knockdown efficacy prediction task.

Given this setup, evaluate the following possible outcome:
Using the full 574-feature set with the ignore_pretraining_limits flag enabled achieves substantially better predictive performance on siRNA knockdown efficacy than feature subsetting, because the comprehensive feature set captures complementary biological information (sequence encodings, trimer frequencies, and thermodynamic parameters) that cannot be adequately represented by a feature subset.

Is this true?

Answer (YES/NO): NO